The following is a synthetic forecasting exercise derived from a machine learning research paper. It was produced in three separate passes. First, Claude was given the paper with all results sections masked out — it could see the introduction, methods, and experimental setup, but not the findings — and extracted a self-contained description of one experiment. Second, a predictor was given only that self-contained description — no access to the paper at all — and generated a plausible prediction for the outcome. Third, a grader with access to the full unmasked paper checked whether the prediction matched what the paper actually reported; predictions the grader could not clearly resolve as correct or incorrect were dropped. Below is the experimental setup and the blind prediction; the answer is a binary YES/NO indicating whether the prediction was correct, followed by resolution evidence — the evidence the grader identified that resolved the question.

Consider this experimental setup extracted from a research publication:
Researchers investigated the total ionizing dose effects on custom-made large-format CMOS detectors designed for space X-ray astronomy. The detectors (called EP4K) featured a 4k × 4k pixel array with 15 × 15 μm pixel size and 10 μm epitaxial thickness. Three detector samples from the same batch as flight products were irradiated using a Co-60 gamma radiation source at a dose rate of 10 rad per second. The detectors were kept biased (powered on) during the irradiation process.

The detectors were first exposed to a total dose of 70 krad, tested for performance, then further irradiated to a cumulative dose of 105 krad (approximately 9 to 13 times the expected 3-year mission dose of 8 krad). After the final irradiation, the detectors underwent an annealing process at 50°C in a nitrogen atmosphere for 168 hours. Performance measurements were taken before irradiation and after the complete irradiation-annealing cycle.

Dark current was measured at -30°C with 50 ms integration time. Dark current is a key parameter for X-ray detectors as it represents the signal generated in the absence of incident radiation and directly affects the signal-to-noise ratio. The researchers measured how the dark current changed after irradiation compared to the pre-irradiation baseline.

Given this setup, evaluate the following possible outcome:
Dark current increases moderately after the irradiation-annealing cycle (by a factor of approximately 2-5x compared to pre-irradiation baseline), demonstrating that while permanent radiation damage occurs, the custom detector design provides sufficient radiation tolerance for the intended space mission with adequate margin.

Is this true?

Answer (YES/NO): NO